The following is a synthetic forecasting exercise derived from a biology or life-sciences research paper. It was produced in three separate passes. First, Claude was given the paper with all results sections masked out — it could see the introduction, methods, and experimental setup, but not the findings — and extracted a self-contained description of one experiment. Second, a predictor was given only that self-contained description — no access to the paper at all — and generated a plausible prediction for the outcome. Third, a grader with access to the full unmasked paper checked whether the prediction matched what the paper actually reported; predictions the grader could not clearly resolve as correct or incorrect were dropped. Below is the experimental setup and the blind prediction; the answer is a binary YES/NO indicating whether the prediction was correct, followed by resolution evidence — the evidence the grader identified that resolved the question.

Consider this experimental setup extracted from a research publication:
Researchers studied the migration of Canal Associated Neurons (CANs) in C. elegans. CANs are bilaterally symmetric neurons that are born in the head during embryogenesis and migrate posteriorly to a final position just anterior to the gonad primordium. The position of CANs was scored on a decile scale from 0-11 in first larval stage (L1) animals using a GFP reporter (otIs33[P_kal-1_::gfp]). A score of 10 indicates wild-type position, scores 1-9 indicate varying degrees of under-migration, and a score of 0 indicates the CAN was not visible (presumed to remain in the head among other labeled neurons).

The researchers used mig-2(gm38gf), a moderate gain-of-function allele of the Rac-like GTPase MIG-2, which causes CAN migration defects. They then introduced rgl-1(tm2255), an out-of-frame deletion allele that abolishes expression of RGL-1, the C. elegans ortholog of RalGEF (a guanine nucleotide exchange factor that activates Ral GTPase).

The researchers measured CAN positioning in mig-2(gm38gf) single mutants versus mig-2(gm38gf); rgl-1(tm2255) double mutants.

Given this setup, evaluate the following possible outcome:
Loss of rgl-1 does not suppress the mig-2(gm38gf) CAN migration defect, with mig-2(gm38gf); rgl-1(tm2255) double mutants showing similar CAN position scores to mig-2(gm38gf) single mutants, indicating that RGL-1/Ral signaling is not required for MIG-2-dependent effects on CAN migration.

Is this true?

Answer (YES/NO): NO